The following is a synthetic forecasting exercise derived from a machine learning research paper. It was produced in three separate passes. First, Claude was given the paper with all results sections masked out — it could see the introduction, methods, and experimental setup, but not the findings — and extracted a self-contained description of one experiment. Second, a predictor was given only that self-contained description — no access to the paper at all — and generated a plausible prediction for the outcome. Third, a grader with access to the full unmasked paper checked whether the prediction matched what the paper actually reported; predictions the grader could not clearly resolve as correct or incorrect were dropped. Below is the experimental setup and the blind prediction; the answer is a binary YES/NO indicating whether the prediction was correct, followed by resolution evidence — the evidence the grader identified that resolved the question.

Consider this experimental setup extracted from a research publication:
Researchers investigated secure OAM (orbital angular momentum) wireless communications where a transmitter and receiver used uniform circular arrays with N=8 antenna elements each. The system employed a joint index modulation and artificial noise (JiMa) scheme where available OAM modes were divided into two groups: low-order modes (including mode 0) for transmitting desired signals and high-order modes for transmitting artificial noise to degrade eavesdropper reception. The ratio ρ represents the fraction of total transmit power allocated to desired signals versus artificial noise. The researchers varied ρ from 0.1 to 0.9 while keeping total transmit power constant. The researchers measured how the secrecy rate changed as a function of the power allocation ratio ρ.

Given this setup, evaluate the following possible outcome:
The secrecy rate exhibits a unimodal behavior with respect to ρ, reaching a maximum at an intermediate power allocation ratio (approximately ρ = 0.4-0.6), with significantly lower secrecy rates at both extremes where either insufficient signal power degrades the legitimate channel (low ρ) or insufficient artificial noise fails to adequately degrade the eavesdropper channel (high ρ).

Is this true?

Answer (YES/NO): NO